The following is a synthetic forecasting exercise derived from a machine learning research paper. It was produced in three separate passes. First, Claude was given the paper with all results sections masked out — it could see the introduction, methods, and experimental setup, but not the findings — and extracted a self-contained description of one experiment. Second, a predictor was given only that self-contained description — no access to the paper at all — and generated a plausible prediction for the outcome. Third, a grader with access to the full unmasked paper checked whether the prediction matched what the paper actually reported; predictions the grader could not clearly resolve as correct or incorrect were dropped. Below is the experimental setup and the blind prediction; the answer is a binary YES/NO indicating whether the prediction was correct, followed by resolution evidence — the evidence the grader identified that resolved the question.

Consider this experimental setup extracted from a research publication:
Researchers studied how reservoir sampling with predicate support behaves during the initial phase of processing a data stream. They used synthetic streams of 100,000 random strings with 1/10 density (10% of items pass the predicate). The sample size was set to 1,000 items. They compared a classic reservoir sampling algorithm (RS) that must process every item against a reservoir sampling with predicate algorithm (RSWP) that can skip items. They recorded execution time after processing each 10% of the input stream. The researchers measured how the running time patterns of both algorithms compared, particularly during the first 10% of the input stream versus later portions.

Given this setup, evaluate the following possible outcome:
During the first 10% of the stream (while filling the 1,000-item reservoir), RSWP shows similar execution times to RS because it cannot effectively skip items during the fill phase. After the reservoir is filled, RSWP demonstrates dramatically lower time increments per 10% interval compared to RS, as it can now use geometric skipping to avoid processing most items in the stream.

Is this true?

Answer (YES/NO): YES